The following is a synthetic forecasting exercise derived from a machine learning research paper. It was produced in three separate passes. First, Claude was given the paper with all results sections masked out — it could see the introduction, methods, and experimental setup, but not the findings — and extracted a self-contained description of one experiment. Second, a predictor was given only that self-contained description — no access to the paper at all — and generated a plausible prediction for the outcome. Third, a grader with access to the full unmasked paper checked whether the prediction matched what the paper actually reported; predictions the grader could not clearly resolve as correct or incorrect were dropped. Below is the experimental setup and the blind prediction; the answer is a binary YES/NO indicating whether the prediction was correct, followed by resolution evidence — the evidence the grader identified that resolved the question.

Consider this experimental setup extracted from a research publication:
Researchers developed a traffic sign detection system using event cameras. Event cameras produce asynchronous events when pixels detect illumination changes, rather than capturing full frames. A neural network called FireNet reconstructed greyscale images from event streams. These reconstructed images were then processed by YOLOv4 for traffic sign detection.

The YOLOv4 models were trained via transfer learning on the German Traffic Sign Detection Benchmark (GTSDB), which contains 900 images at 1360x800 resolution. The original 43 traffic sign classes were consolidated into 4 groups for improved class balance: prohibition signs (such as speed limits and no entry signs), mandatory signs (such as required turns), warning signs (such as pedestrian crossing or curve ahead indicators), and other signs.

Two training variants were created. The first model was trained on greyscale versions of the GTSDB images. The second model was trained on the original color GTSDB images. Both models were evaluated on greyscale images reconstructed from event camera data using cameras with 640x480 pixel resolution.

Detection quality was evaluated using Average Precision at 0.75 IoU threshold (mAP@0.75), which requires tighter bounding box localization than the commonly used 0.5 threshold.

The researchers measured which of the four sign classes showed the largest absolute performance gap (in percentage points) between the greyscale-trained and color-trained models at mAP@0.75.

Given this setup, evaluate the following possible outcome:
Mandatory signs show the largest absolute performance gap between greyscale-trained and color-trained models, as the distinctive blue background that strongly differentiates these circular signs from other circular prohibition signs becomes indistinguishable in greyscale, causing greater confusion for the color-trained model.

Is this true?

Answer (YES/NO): NO